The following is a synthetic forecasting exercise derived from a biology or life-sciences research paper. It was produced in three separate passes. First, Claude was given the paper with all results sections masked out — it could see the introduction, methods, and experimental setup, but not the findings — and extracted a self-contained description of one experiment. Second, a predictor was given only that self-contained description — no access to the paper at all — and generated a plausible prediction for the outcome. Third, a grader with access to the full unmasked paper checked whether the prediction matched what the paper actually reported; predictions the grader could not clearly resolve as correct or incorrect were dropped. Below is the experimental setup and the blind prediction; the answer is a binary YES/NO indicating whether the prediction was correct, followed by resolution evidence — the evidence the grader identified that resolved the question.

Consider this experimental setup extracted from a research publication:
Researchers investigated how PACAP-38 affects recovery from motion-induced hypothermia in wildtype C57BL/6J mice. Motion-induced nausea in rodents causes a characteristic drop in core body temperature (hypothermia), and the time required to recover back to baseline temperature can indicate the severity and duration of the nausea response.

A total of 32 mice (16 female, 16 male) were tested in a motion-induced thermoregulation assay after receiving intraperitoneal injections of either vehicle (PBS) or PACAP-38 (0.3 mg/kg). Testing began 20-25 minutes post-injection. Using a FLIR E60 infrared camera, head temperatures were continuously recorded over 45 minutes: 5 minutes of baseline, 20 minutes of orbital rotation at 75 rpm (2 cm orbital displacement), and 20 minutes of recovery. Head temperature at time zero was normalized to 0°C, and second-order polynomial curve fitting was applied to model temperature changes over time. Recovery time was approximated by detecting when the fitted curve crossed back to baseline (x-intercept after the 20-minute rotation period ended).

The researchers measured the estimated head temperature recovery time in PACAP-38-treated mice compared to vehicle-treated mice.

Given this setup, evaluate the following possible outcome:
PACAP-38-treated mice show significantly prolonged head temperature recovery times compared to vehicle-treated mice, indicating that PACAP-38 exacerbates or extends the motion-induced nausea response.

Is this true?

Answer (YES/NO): YES